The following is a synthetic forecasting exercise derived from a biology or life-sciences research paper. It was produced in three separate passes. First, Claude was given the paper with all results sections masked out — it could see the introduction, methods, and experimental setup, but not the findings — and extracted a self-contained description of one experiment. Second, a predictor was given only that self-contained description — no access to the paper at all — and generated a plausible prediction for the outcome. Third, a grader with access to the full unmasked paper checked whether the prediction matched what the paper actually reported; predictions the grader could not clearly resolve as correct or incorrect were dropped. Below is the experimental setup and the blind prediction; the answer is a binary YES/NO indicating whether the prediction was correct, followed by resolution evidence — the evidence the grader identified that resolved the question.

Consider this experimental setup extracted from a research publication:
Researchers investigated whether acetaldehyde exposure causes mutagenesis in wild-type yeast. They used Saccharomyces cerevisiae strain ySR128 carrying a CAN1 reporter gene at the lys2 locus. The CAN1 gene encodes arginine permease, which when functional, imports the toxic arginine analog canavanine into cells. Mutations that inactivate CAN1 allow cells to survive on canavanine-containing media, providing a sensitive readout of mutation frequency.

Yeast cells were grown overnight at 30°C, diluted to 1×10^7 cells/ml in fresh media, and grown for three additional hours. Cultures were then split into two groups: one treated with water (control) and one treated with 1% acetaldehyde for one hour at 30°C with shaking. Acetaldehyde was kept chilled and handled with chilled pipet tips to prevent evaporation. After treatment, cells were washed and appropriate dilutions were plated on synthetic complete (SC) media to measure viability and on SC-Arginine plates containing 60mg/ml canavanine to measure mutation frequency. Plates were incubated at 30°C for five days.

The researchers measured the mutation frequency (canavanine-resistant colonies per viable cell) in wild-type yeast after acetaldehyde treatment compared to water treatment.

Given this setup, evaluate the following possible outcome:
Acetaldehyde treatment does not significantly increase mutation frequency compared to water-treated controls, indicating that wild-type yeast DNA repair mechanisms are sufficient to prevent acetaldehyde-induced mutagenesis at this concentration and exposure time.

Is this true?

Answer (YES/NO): YES